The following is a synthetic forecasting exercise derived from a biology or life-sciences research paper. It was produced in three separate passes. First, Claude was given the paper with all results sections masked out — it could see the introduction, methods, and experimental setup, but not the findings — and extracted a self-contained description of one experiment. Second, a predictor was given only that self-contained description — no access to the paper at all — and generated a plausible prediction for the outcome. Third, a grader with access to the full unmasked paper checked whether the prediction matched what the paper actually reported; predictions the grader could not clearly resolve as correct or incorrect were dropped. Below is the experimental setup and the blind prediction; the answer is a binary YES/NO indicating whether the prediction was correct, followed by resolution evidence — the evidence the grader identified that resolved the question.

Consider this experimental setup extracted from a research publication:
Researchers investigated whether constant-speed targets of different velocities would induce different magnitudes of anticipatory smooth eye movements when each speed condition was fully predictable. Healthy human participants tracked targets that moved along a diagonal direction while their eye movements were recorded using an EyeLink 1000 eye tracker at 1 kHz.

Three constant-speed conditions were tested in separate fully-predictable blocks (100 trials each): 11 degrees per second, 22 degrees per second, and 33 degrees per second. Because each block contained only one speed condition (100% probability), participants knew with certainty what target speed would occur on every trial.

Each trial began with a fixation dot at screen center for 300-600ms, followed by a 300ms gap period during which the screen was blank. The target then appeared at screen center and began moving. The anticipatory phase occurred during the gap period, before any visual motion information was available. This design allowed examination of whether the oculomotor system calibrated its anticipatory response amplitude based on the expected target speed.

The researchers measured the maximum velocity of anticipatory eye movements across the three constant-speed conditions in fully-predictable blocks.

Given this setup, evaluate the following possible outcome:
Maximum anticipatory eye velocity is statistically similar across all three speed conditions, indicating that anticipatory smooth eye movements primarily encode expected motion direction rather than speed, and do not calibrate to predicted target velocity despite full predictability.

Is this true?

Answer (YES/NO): NO